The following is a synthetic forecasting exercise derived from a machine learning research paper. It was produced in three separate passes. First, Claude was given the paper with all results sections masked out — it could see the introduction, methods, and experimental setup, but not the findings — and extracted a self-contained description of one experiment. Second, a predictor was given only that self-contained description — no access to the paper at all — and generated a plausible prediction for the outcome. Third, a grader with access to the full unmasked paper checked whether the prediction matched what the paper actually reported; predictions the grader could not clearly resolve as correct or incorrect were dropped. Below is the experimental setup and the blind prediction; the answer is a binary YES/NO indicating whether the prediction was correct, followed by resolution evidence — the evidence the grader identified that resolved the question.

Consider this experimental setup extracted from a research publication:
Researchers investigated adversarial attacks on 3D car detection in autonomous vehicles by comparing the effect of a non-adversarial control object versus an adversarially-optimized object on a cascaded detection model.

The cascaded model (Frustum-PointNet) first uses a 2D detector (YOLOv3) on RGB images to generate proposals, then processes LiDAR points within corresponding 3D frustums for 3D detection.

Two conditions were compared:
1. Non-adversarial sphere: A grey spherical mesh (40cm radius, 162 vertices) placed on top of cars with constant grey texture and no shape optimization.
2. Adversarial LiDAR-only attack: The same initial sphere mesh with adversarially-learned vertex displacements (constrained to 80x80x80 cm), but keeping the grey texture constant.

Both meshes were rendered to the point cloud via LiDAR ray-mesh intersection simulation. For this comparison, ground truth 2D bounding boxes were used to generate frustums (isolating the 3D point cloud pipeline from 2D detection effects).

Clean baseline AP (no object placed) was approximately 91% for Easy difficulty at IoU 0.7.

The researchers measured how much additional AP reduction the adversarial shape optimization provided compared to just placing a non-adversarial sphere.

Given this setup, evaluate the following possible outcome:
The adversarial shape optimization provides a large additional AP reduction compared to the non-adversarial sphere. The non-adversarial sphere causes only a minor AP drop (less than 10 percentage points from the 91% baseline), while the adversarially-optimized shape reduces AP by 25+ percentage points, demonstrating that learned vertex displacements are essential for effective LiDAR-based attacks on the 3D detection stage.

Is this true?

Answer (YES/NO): NO